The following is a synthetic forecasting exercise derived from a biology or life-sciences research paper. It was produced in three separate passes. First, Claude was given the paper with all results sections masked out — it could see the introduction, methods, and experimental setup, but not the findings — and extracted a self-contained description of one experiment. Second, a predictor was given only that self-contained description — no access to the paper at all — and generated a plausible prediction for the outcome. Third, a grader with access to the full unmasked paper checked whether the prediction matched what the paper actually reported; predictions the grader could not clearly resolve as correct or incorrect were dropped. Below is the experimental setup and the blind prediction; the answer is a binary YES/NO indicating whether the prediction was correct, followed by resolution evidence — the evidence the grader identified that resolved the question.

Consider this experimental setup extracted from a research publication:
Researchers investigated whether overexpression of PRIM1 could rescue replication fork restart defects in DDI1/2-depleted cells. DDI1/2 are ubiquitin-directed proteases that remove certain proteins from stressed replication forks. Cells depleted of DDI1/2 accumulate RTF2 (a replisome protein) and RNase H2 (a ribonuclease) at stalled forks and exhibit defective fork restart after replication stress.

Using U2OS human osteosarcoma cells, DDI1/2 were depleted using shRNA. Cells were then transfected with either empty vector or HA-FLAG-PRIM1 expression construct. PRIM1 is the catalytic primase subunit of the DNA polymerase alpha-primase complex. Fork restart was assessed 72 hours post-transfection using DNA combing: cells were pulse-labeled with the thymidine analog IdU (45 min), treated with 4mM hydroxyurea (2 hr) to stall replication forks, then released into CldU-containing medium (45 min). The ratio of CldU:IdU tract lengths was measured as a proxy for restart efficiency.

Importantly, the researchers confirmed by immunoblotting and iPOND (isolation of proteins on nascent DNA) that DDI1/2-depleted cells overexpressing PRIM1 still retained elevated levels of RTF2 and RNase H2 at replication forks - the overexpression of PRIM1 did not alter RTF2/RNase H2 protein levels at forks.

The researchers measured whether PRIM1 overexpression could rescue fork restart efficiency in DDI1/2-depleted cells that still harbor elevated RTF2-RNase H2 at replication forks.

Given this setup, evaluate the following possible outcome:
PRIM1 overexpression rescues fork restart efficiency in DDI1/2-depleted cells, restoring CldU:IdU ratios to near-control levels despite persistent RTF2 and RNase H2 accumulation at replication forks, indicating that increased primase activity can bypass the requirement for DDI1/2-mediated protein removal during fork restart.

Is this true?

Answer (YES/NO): YES